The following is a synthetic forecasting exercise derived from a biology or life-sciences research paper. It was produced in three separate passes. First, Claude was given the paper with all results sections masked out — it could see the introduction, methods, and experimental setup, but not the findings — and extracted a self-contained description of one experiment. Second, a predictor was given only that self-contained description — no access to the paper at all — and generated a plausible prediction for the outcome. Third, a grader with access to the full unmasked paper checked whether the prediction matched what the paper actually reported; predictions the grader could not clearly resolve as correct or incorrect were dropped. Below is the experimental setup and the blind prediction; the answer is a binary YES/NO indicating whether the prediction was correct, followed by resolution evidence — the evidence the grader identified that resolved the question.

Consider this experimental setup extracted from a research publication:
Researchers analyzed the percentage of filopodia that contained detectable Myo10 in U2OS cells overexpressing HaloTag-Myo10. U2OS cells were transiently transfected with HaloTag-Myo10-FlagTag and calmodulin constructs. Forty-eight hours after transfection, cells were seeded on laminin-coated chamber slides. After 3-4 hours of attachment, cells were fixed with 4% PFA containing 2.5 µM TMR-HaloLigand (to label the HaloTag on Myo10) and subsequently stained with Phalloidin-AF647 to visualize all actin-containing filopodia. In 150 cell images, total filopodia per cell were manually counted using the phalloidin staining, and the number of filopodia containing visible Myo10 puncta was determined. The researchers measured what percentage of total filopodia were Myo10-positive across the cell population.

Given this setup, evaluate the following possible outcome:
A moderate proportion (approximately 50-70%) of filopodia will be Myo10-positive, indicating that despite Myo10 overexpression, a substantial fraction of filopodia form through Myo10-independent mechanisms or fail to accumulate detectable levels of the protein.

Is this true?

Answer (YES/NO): NO